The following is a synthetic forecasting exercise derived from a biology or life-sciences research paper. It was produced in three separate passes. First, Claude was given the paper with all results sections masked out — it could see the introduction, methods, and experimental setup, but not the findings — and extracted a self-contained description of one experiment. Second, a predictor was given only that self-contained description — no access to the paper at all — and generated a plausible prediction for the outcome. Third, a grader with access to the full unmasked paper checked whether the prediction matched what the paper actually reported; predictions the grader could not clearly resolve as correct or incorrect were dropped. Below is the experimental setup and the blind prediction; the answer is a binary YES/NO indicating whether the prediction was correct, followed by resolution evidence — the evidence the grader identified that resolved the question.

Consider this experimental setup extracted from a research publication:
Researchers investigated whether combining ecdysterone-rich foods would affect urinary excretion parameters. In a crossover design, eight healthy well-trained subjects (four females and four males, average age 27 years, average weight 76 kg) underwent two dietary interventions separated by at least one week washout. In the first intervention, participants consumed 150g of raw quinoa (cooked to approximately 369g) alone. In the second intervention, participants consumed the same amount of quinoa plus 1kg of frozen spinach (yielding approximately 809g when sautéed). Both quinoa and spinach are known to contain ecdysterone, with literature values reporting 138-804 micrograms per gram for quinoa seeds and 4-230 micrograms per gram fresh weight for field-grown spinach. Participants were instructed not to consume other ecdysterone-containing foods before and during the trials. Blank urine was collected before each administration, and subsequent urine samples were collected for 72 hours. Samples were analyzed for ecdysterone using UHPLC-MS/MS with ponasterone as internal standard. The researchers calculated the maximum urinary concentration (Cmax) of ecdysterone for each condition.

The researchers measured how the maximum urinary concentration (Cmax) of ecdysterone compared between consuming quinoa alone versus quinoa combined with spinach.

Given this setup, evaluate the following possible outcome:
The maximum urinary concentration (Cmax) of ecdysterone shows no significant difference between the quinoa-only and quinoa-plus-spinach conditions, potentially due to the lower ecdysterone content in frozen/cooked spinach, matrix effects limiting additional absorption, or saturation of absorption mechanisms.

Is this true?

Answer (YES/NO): YES